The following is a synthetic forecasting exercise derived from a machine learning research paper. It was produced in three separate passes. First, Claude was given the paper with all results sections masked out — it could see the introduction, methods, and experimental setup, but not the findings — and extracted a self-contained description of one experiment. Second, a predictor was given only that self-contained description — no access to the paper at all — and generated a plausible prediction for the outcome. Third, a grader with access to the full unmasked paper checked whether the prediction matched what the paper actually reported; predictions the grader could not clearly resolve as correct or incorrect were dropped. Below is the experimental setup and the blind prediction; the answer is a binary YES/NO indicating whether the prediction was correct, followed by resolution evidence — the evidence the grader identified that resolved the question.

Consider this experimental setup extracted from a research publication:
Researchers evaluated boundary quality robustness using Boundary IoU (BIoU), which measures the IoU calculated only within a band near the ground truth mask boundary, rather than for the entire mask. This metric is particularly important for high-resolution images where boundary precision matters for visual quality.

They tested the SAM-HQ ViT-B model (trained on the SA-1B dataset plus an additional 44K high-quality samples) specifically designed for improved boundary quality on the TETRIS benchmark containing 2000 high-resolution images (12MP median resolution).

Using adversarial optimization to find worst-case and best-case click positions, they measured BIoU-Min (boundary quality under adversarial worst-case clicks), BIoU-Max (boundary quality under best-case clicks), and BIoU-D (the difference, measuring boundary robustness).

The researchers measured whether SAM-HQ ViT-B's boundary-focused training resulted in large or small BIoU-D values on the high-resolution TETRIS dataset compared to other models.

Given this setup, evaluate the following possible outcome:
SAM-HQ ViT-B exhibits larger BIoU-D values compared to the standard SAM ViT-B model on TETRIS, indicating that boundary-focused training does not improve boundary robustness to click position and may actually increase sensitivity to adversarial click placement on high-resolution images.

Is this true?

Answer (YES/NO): YES